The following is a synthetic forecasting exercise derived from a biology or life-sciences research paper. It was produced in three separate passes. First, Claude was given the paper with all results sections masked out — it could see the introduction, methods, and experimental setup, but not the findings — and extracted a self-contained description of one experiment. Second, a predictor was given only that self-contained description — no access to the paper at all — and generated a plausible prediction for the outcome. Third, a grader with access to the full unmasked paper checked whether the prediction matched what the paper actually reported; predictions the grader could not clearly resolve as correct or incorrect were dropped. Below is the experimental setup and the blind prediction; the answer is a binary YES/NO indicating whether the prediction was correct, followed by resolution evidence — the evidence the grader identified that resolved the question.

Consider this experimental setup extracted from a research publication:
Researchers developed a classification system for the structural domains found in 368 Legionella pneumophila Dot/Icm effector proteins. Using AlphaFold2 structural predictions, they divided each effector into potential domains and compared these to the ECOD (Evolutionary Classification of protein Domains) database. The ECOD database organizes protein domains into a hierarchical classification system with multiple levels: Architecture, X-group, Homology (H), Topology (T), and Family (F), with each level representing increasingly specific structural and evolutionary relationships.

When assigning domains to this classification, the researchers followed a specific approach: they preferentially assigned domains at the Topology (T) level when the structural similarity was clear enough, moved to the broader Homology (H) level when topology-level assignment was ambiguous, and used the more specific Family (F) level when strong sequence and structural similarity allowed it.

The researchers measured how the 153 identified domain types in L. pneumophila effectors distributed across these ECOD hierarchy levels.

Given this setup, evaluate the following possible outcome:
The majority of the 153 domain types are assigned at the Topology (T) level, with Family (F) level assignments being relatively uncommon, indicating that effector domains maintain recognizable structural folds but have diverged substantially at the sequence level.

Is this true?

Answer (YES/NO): YES